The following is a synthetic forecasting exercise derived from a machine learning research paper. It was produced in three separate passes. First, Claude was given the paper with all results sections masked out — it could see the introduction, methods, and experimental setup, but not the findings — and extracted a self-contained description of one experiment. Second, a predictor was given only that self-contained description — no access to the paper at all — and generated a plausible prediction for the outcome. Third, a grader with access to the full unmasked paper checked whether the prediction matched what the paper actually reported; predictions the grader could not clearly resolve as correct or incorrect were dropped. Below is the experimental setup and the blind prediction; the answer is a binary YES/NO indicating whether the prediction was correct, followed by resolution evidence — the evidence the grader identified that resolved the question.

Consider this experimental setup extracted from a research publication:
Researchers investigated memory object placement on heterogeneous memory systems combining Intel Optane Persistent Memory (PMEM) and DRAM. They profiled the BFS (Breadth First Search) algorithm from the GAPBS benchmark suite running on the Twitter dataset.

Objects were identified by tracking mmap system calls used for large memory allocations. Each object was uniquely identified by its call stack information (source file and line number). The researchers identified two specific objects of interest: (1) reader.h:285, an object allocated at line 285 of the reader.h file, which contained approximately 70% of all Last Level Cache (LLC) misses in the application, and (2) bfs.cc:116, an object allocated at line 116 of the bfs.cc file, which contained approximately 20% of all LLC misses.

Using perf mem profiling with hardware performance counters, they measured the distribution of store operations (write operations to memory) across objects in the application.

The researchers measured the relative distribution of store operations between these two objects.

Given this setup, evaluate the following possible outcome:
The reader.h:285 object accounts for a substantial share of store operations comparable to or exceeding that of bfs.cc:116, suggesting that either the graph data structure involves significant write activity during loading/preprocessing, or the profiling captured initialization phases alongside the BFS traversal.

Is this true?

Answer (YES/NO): NO